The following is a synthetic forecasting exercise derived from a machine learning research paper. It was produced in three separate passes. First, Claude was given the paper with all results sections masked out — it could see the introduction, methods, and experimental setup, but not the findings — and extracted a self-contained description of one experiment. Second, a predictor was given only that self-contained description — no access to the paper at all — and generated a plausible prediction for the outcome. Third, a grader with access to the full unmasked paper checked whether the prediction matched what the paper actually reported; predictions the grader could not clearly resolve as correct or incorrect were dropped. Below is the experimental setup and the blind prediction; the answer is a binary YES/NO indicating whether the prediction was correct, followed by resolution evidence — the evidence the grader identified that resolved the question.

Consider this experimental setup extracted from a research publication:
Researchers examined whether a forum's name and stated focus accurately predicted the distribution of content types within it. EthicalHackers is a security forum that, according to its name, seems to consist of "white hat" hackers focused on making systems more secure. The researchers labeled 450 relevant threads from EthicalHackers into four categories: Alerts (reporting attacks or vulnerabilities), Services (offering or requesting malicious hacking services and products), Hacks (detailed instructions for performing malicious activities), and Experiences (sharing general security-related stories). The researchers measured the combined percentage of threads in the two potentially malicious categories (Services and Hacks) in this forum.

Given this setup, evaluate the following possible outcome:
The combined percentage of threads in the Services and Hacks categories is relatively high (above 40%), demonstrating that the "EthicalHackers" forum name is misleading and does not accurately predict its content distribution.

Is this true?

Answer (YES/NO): YES